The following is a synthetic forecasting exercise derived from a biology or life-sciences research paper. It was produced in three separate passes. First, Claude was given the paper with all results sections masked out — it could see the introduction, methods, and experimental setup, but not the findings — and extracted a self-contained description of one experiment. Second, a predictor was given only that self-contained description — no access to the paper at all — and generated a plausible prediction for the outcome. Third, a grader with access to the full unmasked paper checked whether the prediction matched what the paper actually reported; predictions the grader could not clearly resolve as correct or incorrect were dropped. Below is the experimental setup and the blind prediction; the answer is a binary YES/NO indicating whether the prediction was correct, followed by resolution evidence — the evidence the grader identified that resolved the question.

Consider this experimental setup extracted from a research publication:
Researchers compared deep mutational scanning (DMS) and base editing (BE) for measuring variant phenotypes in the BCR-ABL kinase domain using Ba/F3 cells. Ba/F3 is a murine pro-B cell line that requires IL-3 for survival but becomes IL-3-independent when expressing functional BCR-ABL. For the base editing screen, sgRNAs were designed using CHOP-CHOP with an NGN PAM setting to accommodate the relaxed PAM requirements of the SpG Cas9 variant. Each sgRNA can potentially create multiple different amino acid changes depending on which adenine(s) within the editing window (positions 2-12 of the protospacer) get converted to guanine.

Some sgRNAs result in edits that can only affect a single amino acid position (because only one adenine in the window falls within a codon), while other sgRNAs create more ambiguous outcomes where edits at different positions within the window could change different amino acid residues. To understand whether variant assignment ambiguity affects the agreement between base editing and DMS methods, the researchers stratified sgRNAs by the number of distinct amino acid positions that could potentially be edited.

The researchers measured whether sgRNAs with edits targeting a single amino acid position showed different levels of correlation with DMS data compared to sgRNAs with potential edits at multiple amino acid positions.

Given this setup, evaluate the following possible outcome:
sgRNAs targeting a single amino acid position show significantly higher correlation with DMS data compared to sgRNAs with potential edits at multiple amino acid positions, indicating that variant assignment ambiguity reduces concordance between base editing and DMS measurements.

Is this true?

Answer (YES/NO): YES